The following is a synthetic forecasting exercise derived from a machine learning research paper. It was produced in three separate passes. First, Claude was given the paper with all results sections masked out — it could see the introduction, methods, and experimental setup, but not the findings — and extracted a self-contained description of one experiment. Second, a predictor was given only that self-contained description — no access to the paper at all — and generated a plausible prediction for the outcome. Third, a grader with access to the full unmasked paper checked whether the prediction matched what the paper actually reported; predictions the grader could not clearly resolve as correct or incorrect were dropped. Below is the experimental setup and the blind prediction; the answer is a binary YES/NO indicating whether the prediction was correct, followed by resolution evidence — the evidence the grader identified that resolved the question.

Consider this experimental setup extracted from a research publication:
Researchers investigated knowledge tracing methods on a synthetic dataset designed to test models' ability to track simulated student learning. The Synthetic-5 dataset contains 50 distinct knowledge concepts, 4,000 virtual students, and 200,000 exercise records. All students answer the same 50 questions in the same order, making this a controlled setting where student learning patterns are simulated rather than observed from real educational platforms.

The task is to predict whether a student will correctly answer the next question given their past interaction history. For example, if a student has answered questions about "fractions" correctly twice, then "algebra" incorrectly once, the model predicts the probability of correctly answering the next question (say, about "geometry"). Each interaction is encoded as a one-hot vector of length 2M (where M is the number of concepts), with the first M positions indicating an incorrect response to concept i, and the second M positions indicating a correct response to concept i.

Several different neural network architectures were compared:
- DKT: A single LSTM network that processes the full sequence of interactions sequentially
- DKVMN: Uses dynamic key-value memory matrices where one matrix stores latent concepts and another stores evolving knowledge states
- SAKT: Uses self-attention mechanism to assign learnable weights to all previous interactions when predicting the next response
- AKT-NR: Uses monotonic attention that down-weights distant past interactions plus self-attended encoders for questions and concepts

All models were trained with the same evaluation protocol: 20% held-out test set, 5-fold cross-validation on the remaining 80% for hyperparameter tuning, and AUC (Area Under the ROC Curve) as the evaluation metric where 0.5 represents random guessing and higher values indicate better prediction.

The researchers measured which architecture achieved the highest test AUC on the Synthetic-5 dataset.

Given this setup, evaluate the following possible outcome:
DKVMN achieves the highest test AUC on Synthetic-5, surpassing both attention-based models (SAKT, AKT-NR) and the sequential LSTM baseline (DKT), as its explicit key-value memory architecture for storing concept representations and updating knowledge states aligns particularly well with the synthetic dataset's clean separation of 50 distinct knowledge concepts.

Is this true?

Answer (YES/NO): NO